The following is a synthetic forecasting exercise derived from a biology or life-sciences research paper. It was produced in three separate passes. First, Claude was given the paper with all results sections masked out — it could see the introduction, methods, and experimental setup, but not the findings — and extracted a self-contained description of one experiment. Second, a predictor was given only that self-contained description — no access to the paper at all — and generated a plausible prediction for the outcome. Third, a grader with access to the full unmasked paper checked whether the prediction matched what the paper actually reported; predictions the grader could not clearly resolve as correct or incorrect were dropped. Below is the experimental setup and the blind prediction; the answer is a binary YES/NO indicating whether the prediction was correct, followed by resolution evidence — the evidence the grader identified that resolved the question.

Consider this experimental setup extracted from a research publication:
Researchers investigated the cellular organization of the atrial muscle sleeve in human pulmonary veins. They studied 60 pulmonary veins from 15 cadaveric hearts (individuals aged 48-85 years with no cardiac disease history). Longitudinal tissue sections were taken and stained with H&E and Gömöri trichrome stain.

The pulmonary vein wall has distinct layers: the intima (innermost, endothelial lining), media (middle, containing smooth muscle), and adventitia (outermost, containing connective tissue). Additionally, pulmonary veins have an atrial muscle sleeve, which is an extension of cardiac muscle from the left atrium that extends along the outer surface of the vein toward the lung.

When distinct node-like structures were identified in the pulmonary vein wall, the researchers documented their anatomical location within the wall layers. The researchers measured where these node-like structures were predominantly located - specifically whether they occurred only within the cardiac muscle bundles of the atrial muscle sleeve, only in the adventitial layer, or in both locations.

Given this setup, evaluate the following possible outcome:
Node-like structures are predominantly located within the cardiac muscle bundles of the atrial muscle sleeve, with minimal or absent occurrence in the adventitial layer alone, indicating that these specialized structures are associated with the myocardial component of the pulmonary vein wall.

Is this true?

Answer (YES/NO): NO